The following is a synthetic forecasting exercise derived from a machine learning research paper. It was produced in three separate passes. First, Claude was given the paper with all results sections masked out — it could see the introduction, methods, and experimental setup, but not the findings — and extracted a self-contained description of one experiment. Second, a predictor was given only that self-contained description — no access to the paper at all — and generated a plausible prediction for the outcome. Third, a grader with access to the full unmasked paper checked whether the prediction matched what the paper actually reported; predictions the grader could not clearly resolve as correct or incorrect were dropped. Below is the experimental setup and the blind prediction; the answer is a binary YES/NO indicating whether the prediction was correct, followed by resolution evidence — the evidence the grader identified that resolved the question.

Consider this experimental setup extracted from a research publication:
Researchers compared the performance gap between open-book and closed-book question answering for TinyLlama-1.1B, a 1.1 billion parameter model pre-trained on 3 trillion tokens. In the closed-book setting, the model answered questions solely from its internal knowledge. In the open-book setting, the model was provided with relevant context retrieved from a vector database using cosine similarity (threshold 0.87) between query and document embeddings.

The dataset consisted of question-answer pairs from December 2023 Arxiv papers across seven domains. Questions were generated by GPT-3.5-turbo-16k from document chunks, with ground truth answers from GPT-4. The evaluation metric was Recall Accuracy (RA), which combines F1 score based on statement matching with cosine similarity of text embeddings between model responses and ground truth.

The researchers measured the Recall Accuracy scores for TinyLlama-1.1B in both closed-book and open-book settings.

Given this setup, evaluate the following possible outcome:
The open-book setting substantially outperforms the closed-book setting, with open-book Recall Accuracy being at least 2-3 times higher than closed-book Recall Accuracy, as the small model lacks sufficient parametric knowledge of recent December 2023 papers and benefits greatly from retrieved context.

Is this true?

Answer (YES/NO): NO